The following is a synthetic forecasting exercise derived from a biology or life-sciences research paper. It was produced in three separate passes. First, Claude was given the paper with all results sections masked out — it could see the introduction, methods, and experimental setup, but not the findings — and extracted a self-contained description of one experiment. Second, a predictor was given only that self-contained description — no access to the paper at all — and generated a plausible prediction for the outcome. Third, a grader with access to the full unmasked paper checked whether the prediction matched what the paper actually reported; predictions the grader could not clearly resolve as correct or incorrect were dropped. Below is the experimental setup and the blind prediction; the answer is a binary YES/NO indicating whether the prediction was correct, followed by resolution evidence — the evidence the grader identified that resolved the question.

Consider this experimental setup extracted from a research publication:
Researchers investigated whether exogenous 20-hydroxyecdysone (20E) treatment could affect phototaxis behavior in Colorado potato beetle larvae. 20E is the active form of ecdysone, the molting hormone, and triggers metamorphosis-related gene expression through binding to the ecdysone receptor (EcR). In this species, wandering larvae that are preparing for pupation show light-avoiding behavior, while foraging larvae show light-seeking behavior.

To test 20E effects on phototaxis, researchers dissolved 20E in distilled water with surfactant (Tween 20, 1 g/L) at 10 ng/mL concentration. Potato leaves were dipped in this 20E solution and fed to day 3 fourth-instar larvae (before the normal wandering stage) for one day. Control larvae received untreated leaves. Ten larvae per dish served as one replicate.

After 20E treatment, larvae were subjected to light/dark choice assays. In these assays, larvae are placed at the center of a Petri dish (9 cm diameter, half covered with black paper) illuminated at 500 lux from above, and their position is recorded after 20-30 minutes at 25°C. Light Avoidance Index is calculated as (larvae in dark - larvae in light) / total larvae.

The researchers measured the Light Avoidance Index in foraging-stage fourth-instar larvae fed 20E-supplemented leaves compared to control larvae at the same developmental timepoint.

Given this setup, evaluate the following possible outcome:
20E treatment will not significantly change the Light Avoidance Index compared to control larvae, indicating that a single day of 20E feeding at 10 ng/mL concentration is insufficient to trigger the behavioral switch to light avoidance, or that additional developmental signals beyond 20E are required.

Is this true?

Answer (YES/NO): YES